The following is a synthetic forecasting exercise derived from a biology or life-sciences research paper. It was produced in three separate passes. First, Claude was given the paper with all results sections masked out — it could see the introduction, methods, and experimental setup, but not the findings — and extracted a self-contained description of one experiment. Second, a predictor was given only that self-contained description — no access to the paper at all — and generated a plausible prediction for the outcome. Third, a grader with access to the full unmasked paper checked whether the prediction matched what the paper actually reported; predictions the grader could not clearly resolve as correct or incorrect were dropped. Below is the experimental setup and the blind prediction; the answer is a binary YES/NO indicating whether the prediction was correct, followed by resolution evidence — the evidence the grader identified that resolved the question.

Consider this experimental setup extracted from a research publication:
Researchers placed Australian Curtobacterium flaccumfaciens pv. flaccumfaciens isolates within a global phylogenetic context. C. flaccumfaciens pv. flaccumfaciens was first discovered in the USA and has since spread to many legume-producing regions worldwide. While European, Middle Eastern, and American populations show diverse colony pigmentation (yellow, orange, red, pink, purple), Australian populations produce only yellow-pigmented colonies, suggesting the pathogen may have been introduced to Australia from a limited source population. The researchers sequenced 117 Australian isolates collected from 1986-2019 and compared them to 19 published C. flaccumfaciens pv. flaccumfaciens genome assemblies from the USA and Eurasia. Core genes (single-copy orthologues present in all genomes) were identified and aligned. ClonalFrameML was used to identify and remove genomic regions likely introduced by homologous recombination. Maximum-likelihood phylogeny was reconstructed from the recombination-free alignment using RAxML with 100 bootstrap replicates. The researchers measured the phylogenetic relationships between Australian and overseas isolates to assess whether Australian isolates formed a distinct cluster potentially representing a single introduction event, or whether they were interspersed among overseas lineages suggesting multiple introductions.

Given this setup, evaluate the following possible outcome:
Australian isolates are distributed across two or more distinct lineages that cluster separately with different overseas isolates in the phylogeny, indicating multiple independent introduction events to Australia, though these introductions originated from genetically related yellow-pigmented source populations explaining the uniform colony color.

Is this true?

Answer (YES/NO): NO